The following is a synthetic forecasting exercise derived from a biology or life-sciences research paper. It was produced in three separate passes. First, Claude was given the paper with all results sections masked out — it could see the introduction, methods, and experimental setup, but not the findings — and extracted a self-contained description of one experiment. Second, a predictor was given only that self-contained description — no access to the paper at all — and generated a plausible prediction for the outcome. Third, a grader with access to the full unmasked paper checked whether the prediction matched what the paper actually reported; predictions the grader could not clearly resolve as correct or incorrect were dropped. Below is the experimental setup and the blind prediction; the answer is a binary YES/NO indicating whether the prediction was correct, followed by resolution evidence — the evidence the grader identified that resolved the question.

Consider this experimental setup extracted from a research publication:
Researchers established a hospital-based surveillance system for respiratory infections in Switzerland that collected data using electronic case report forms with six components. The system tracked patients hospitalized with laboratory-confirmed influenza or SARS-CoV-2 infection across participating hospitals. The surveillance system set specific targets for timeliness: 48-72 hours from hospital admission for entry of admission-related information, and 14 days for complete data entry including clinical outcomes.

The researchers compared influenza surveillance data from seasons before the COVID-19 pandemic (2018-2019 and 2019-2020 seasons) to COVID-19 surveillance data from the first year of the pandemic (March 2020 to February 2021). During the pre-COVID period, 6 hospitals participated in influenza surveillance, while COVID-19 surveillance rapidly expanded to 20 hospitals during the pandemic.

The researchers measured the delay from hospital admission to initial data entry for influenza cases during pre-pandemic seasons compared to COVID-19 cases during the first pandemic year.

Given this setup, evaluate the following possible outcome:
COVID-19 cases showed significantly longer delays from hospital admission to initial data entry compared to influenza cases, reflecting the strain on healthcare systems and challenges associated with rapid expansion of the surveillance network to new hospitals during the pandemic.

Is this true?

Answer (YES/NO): YES